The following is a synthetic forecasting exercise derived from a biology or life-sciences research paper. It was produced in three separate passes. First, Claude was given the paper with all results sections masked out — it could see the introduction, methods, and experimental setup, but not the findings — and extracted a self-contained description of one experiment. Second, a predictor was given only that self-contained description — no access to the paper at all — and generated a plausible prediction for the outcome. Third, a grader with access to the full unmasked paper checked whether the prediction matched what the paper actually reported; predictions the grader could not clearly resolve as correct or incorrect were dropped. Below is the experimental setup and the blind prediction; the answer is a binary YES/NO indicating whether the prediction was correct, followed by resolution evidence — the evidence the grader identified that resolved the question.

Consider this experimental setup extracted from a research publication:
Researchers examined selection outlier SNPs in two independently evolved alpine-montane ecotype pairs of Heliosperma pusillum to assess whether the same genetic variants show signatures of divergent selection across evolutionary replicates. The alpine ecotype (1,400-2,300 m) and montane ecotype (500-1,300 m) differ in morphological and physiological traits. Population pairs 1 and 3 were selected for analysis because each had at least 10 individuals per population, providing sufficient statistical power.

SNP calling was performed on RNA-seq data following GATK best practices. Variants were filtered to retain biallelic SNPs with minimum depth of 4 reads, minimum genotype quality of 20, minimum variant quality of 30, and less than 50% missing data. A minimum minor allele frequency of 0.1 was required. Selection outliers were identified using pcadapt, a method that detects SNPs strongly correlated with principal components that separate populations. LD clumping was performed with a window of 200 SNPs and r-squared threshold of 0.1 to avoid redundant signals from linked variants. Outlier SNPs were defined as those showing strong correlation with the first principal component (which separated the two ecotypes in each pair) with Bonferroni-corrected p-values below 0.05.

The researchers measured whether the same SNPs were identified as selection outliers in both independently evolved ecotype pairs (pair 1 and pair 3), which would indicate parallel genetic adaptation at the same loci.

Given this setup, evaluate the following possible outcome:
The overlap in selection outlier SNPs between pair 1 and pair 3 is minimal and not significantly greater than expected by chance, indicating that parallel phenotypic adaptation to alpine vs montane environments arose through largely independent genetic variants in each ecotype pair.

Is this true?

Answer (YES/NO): NO